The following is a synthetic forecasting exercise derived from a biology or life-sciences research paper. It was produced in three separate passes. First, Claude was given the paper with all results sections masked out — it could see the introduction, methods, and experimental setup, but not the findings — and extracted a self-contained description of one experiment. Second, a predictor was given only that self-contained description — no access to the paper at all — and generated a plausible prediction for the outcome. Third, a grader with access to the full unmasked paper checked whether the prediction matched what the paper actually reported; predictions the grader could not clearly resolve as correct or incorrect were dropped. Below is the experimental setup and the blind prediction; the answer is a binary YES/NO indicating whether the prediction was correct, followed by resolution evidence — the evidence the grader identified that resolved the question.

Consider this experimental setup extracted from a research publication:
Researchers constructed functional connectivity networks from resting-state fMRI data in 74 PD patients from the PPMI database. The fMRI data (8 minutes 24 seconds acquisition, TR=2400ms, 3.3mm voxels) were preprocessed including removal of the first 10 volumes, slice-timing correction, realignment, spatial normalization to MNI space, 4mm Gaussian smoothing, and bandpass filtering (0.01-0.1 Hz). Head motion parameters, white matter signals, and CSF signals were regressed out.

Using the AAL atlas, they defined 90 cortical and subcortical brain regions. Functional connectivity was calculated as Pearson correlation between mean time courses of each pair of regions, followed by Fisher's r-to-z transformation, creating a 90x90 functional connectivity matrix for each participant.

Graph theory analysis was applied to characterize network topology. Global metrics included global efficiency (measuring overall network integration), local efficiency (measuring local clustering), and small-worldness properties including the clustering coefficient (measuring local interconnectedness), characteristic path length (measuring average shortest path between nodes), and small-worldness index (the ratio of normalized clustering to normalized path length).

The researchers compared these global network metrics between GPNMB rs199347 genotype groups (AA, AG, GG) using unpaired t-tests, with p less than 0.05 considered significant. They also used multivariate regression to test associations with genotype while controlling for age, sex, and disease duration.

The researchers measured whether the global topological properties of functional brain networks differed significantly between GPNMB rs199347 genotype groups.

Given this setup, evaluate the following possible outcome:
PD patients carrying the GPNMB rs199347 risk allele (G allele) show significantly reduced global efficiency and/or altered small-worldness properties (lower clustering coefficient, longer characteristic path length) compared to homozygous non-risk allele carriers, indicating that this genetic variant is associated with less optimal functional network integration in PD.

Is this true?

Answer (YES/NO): NO